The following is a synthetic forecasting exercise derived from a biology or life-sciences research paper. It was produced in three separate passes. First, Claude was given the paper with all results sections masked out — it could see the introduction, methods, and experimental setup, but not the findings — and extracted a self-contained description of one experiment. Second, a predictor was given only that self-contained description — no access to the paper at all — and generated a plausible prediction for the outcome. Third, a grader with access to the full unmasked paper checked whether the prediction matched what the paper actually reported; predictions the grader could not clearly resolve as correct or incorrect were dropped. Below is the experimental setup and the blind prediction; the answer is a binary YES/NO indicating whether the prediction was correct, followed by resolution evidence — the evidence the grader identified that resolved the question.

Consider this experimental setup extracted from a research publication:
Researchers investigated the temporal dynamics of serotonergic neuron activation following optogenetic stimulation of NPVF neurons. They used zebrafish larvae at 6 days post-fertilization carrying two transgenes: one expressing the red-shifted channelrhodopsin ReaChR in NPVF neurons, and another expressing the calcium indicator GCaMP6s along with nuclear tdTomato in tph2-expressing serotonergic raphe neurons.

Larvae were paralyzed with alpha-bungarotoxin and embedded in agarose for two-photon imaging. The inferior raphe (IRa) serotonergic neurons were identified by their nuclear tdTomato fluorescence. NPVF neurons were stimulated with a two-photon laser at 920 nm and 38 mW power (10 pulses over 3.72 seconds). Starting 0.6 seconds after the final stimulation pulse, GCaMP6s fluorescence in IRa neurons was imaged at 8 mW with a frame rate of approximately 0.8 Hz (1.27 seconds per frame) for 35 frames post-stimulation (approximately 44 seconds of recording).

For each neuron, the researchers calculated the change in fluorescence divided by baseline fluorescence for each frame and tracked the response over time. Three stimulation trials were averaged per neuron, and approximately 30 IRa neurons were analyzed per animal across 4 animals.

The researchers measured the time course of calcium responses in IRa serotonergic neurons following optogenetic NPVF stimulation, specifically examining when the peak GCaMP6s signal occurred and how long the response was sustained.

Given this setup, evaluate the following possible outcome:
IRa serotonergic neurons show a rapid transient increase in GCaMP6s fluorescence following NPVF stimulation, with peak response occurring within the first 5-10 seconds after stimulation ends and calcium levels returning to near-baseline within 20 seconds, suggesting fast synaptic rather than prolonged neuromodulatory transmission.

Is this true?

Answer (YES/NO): NO